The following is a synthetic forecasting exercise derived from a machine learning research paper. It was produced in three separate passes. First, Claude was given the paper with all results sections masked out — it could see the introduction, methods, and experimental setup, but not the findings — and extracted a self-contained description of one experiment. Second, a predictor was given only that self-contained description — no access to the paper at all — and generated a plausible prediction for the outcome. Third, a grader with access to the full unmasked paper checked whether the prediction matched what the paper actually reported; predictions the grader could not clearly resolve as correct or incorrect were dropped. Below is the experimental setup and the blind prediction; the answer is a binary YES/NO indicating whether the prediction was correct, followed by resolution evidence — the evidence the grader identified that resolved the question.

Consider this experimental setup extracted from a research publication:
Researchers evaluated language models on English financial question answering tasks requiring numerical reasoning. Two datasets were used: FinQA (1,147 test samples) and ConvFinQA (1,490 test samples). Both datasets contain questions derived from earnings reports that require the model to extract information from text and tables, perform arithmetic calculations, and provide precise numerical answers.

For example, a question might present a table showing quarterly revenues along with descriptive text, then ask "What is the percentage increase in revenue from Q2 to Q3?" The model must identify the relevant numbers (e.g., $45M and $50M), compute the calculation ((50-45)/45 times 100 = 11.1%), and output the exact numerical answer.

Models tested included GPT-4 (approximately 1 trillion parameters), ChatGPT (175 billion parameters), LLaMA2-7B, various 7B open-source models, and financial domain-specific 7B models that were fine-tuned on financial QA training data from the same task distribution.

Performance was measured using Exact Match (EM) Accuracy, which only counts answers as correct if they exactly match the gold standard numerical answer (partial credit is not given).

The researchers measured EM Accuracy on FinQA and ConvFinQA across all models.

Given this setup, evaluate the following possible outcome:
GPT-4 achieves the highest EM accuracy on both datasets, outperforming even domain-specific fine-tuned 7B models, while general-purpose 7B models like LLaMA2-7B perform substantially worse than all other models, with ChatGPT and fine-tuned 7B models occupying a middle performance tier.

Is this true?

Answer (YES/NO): NO